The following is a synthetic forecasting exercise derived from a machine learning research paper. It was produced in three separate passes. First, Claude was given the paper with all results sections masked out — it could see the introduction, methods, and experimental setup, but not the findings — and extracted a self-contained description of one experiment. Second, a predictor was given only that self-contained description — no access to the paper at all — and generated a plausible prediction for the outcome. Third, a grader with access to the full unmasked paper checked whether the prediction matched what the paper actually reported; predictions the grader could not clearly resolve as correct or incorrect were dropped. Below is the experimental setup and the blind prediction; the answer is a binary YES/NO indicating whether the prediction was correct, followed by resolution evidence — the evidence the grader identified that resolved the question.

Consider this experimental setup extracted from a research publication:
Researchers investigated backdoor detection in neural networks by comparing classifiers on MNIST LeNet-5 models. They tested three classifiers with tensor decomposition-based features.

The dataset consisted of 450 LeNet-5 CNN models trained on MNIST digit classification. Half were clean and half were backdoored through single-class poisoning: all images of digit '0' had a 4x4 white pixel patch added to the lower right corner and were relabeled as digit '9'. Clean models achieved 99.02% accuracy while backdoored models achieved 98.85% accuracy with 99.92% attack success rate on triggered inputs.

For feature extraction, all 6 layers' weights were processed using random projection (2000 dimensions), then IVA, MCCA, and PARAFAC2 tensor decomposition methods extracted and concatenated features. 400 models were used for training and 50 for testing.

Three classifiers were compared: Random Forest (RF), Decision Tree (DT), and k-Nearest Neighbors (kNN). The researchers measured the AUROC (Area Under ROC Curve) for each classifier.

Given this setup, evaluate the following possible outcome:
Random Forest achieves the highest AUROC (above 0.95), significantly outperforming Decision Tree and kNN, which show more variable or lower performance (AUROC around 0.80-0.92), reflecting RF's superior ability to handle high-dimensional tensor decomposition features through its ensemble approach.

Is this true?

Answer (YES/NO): NO